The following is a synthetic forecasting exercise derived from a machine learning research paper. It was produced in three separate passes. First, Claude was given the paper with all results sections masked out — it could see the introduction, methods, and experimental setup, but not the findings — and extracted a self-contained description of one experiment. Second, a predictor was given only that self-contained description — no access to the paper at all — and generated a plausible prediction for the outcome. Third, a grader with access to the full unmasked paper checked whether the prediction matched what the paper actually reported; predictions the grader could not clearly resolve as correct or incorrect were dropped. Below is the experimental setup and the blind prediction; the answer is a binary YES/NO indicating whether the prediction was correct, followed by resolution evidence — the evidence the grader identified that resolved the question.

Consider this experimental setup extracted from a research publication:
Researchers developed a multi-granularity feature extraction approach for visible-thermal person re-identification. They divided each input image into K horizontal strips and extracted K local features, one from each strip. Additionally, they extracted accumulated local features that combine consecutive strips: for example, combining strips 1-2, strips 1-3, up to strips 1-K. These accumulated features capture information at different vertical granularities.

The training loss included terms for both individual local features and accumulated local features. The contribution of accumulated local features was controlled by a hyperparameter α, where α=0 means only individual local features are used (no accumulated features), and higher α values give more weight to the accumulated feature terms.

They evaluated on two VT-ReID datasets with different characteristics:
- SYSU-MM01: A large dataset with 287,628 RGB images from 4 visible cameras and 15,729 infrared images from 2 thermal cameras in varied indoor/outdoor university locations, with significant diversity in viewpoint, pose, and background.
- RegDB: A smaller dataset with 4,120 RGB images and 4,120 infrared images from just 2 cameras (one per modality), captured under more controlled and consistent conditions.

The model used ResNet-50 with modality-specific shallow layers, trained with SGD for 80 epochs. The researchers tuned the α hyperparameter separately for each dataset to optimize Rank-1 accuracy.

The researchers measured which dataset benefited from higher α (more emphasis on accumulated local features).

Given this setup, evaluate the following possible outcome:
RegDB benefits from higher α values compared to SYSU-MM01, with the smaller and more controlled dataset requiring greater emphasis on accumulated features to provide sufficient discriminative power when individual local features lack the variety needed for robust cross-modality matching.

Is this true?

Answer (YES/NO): YES